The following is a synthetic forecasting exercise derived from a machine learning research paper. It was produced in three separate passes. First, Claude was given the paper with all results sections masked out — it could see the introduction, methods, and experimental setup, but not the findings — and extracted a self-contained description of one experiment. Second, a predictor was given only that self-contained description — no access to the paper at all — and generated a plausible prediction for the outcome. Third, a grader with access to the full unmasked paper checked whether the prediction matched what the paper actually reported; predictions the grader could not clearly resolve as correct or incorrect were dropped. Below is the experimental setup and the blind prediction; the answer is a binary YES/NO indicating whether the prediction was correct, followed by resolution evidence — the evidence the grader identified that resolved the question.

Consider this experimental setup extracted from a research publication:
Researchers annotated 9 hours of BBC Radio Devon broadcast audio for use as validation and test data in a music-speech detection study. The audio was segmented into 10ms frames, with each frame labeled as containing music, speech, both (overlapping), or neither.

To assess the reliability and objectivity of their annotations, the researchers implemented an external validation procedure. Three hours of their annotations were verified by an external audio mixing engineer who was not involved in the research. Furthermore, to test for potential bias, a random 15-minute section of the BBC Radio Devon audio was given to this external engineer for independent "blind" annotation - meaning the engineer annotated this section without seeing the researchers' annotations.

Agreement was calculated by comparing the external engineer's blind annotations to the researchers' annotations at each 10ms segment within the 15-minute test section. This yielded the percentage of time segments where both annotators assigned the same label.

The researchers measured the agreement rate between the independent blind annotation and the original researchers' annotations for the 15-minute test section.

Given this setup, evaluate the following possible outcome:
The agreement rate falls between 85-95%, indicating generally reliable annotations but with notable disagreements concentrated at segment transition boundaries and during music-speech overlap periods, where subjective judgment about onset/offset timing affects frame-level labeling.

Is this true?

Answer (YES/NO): NO